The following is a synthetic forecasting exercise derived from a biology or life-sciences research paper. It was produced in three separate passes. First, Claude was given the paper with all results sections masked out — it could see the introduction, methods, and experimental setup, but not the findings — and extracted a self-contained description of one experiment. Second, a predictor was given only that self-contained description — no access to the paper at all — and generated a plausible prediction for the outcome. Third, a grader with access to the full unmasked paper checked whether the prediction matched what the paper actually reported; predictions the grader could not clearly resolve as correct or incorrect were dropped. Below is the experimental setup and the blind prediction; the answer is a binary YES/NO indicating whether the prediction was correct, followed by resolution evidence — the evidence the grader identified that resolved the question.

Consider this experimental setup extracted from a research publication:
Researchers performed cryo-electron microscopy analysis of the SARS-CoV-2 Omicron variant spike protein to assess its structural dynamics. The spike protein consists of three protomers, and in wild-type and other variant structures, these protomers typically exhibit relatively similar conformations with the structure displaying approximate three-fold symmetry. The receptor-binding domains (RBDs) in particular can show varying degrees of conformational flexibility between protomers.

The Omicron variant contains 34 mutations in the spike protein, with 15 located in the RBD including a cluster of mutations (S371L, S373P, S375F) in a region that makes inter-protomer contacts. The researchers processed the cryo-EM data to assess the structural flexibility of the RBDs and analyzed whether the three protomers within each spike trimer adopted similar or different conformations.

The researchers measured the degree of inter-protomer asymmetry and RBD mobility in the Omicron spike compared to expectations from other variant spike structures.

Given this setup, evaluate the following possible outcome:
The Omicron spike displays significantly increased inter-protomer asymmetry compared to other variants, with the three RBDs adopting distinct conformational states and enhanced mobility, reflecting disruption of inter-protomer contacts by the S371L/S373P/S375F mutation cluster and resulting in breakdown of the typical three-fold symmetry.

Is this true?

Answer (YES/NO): NO